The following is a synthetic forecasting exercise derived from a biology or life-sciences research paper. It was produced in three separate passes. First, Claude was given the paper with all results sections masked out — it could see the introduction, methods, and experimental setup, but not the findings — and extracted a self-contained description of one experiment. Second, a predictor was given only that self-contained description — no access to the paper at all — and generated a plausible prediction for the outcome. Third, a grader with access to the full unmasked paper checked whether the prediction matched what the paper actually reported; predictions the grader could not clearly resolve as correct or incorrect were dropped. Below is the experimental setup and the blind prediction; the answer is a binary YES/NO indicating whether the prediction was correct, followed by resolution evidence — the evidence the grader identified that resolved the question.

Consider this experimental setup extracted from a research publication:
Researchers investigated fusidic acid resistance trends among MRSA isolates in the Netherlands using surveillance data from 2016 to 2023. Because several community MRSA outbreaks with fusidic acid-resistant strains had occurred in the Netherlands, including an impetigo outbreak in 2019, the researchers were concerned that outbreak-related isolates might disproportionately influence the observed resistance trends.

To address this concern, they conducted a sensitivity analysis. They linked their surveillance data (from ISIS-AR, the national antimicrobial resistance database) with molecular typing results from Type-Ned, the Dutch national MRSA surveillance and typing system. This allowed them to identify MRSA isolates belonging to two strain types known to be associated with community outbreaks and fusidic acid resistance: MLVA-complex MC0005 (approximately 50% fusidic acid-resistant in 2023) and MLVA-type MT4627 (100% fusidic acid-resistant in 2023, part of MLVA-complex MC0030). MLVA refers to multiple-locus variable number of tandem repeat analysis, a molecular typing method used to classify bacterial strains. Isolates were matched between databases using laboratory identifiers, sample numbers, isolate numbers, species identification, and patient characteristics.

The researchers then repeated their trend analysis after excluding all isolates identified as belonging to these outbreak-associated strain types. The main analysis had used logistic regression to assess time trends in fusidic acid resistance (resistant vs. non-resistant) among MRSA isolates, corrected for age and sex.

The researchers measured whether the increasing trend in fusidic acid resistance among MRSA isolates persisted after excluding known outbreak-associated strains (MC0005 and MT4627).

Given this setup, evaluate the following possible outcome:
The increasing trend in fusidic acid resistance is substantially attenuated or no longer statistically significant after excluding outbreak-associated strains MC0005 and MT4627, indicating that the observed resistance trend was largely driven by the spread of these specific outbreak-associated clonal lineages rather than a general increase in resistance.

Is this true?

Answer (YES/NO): NO